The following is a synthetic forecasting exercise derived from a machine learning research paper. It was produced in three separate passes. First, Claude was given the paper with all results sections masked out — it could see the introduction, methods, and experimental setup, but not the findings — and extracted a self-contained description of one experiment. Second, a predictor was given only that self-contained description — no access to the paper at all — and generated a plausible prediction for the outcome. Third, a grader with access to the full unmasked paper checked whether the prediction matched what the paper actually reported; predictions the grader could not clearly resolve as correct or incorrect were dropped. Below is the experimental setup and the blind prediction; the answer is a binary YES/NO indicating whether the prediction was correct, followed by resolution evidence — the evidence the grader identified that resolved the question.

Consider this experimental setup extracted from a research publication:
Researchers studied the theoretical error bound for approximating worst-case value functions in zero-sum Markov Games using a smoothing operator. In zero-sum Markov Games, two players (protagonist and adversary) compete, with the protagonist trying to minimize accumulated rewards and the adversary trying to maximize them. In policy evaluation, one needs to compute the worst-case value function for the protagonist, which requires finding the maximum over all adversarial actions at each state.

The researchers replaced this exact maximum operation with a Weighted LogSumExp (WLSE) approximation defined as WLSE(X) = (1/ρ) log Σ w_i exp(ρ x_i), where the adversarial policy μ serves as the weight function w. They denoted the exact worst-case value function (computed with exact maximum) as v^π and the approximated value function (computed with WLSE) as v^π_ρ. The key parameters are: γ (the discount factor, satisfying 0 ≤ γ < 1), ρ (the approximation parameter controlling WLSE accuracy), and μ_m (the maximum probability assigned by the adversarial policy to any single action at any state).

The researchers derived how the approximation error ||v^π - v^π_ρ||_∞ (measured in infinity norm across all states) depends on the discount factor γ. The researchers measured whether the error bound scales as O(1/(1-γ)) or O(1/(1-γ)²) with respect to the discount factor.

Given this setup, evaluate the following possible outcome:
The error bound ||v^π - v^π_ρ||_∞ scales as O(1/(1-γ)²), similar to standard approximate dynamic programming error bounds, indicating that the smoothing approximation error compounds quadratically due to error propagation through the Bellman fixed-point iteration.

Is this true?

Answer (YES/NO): NO